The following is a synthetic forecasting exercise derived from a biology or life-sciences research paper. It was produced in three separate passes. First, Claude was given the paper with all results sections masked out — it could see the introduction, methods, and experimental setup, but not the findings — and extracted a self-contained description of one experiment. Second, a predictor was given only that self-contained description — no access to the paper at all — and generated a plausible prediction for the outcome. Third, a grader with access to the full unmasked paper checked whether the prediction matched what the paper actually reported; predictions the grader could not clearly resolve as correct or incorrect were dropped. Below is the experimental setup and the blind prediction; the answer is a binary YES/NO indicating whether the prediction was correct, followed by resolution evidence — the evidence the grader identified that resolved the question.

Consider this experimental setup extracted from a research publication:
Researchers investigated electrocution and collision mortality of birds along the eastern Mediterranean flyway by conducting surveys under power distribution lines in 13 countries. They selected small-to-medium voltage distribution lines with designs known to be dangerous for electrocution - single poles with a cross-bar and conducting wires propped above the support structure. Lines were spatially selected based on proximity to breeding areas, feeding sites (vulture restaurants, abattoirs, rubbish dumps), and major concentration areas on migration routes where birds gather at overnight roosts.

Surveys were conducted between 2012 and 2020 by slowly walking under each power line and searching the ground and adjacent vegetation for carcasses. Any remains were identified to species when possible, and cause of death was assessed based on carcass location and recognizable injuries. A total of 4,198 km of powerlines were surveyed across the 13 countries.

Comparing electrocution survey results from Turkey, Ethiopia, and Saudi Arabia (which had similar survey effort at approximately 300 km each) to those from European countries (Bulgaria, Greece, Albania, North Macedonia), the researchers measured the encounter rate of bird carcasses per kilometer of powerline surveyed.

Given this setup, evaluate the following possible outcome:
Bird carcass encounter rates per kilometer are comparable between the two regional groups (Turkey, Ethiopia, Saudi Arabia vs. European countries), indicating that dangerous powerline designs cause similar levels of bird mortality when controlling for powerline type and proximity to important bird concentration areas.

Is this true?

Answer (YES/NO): NO